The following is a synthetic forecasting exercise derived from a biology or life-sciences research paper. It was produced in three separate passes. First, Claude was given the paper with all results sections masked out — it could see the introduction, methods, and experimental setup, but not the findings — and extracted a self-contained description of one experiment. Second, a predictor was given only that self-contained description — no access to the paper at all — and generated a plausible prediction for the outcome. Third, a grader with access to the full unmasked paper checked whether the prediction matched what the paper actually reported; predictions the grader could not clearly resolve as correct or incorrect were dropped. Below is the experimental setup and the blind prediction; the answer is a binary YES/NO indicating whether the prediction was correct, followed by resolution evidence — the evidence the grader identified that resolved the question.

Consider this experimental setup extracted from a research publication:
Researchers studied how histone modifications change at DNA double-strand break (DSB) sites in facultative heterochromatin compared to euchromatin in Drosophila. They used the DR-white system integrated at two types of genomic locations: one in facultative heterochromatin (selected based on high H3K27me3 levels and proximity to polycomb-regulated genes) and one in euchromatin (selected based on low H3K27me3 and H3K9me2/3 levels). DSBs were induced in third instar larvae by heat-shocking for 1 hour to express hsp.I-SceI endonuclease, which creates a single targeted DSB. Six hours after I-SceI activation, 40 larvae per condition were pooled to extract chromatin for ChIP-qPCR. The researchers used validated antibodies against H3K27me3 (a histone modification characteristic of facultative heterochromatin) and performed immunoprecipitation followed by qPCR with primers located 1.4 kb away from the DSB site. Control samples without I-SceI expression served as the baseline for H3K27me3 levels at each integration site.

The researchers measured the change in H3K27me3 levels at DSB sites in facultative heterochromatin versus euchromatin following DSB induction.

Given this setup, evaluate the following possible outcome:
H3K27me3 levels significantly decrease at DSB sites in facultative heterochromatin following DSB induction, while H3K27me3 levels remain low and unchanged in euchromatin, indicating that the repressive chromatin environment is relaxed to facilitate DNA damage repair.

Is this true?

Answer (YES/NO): YES